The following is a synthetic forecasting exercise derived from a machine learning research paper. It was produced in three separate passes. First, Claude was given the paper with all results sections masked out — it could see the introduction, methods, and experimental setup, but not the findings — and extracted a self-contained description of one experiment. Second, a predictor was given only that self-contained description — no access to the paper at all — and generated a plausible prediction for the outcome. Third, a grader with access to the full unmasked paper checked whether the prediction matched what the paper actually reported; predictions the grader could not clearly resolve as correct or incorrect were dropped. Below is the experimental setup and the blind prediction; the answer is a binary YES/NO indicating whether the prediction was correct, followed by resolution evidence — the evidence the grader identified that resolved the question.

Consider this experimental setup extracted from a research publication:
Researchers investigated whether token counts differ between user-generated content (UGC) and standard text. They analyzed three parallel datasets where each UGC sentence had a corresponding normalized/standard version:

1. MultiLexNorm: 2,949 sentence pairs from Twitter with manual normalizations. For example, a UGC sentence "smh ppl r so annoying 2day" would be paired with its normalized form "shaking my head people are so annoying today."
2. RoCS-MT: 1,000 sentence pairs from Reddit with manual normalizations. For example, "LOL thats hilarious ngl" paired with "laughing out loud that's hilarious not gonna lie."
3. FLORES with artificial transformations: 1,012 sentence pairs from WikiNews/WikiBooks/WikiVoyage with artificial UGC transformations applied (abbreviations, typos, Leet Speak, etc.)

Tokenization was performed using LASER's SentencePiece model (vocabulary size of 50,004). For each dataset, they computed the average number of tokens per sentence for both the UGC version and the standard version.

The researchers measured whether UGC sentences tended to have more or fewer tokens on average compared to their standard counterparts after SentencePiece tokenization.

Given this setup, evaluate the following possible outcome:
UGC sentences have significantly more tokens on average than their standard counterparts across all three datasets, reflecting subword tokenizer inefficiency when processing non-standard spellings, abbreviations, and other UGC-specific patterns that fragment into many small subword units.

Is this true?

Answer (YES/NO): NO